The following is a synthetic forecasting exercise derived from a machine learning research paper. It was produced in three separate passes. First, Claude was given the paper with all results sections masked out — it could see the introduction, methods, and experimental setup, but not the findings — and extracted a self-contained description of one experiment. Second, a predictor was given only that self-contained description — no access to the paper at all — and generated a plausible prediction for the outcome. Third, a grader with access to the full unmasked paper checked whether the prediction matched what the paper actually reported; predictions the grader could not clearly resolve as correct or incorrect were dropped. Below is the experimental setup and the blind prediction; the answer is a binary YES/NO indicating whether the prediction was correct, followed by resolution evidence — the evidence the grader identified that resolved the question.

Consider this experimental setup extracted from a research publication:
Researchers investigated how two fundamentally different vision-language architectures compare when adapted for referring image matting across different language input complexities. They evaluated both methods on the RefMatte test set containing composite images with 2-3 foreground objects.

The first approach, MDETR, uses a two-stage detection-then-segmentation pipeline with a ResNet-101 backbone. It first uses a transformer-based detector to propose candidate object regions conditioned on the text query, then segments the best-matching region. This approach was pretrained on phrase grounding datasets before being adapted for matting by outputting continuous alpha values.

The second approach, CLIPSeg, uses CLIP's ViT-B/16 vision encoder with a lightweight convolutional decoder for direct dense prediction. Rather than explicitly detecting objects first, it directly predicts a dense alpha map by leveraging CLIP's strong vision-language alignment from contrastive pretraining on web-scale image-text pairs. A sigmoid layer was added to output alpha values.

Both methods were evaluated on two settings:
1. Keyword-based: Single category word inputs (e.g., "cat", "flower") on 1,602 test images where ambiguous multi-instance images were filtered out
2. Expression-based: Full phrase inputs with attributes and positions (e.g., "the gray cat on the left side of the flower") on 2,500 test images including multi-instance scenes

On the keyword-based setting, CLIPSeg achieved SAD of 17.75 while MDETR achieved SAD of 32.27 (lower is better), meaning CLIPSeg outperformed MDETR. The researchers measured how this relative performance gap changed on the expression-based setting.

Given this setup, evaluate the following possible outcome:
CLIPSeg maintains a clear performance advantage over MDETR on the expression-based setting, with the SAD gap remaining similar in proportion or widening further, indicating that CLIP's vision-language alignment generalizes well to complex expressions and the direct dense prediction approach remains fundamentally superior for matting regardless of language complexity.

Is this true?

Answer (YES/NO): NO